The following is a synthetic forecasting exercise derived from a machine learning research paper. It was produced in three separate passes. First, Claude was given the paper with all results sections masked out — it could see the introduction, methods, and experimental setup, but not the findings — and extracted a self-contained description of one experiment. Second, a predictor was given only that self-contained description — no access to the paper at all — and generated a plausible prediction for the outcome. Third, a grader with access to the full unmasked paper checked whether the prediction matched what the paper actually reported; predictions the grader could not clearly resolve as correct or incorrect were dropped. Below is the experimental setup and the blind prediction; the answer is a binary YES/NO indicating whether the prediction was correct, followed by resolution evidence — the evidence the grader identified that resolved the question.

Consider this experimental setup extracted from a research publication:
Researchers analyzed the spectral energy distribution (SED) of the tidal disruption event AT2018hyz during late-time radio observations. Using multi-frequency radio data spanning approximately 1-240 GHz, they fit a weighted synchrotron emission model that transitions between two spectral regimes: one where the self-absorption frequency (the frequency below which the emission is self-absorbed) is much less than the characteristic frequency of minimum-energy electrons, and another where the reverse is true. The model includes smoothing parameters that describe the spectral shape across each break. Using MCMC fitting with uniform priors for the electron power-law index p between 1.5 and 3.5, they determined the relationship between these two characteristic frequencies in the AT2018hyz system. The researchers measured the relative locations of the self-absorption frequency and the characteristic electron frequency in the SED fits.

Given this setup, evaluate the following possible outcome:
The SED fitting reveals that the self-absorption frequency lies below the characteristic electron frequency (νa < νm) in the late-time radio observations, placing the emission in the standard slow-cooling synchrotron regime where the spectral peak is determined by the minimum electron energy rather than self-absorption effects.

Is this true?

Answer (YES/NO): NO